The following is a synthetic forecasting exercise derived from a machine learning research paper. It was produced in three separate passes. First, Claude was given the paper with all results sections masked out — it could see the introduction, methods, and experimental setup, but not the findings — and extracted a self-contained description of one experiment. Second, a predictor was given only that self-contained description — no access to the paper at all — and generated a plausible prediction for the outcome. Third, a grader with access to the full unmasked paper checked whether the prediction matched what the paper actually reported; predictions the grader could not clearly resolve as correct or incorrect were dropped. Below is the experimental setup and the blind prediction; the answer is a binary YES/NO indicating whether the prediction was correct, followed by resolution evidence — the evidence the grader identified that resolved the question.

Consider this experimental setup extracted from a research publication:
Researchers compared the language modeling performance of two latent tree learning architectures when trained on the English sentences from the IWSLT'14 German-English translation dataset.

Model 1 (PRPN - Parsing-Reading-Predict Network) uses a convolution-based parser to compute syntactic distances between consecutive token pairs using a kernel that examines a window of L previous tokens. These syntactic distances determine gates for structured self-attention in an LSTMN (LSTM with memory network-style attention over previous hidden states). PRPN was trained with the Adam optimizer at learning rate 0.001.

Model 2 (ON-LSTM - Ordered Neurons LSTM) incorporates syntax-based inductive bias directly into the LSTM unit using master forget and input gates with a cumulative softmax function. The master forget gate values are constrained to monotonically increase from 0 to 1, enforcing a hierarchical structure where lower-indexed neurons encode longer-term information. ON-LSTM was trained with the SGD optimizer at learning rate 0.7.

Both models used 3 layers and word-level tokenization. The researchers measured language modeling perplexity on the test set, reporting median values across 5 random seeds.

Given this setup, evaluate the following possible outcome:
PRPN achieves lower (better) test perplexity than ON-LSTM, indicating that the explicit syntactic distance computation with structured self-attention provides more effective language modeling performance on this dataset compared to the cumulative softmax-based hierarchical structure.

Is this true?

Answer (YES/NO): NO